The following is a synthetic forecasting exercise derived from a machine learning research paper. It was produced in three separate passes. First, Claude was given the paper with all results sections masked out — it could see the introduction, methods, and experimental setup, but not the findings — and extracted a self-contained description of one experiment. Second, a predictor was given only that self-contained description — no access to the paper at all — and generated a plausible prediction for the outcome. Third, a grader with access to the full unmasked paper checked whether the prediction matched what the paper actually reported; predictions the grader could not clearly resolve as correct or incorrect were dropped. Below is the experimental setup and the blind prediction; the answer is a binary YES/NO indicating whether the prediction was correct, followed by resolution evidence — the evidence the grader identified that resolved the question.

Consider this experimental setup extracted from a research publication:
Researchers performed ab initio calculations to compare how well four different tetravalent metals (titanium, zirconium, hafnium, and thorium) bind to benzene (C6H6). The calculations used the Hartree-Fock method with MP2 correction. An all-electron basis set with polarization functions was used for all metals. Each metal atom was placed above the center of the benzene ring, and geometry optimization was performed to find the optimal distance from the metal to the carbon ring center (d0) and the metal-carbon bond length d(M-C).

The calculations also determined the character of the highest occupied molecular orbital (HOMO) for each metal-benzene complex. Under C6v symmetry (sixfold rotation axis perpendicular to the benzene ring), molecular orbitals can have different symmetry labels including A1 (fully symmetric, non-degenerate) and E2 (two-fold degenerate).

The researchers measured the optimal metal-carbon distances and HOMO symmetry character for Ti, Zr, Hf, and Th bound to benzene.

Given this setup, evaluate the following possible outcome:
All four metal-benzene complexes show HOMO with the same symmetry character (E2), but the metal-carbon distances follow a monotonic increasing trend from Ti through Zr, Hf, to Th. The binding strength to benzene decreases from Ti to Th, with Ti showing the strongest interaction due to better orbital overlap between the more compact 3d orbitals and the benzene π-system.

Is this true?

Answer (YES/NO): NO